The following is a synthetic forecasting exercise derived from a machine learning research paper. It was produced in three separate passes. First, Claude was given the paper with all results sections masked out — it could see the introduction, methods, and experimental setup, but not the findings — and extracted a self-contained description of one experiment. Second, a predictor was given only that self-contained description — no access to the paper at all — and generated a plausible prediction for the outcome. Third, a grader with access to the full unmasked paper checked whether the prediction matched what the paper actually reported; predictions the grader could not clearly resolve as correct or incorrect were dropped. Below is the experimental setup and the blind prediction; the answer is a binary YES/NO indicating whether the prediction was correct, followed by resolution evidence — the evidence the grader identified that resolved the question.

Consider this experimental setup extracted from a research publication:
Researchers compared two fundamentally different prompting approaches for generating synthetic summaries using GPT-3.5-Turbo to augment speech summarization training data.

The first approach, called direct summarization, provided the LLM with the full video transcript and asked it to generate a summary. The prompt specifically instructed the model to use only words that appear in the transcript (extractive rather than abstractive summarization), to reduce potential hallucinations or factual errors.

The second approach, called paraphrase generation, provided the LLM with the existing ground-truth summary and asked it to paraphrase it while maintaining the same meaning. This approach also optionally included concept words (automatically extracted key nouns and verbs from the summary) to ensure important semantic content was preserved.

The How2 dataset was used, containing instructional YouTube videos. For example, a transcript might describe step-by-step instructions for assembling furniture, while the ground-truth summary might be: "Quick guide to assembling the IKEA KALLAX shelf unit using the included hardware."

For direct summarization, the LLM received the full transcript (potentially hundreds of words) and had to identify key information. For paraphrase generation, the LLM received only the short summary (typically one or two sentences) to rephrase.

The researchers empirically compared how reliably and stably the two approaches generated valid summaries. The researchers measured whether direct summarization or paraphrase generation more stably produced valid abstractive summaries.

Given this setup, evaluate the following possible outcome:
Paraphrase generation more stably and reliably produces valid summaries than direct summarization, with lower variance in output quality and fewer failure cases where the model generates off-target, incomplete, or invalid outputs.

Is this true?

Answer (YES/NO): YES